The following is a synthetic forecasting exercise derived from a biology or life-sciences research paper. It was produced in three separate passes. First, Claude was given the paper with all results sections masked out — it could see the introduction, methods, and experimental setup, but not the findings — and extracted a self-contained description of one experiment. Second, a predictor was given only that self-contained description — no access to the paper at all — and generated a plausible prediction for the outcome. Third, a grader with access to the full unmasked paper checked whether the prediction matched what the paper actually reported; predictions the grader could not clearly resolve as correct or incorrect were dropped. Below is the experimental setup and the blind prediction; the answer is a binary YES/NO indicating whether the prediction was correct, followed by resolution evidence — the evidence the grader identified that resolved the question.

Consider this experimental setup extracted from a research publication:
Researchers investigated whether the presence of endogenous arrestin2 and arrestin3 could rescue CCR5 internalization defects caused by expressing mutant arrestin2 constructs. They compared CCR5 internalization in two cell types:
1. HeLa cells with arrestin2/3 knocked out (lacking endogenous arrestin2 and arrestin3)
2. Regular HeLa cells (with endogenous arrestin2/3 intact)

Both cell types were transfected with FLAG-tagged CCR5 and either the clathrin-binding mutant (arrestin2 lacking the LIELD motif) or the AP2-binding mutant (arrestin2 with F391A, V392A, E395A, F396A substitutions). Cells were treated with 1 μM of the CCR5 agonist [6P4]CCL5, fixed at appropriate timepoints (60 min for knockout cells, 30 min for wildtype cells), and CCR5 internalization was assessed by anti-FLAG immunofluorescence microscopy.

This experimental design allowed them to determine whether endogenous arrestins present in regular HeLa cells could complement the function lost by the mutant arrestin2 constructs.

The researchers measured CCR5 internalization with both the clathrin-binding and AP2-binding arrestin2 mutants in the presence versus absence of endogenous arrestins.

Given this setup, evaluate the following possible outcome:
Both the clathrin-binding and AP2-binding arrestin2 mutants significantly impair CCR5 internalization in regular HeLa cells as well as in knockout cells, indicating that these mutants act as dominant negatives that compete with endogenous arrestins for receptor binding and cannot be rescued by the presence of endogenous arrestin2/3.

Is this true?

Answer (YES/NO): NO